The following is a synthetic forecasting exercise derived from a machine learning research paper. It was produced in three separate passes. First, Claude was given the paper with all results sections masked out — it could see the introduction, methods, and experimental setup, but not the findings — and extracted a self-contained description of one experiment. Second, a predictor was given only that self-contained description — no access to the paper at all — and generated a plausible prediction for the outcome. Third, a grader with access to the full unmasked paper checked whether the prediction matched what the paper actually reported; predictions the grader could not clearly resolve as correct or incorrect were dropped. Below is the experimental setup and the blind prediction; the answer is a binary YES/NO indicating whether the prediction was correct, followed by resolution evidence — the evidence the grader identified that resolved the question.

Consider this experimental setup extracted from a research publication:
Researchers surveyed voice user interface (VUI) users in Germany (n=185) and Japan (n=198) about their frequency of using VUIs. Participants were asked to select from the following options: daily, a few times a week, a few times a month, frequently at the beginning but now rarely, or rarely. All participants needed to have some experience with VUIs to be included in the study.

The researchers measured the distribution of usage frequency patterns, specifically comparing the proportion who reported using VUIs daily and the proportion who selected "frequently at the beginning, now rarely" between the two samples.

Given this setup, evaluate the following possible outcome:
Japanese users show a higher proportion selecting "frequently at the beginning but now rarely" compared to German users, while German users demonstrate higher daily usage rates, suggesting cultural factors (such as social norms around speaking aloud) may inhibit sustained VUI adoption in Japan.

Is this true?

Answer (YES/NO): YES